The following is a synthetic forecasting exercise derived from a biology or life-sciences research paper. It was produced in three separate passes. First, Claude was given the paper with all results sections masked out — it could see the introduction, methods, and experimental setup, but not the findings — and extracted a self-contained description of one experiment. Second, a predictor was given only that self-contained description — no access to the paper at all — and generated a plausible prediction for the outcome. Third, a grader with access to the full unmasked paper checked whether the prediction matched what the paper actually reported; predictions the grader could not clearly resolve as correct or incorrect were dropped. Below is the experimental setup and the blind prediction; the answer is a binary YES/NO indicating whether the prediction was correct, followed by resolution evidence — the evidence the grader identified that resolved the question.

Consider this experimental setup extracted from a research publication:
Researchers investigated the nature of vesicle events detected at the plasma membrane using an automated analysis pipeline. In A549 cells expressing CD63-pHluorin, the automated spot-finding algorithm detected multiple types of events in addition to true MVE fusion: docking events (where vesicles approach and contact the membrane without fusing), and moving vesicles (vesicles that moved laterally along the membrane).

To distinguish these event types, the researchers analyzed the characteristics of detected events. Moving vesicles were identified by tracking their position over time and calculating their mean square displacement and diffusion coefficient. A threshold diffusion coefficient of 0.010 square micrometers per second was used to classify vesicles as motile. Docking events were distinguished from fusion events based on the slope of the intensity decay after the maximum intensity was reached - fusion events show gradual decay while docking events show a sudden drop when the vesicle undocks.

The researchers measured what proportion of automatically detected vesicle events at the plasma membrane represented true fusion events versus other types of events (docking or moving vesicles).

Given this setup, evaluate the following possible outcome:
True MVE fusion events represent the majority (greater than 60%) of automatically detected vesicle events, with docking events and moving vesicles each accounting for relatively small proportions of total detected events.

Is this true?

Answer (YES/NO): YES